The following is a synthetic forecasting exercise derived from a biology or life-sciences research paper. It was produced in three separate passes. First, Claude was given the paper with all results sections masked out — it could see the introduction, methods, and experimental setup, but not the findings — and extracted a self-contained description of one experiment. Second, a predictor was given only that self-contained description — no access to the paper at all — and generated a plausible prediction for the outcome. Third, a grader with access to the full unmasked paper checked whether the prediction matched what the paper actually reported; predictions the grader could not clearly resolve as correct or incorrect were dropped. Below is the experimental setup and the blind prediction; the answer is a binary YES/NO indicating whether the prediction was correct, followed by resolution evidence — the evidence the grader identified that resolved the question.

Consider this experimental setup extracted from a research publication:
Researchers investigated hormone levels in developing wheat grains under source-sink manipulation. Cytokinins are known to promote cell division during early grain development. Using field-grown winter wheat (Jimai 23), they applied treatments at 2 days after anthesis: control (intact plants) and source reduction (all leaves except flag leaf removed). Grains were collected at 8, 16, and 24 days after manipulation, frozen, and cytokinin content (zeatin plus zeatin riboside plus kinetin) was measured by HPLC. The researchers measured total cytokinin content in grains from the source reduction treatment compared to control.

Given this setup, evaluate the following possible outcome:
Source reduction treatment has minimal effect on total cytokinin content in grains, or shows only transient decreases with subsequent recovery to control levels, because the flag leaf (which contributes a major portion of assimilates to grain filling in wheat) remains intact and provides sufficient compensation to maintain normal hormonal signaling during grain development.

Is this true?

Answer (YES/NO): NO